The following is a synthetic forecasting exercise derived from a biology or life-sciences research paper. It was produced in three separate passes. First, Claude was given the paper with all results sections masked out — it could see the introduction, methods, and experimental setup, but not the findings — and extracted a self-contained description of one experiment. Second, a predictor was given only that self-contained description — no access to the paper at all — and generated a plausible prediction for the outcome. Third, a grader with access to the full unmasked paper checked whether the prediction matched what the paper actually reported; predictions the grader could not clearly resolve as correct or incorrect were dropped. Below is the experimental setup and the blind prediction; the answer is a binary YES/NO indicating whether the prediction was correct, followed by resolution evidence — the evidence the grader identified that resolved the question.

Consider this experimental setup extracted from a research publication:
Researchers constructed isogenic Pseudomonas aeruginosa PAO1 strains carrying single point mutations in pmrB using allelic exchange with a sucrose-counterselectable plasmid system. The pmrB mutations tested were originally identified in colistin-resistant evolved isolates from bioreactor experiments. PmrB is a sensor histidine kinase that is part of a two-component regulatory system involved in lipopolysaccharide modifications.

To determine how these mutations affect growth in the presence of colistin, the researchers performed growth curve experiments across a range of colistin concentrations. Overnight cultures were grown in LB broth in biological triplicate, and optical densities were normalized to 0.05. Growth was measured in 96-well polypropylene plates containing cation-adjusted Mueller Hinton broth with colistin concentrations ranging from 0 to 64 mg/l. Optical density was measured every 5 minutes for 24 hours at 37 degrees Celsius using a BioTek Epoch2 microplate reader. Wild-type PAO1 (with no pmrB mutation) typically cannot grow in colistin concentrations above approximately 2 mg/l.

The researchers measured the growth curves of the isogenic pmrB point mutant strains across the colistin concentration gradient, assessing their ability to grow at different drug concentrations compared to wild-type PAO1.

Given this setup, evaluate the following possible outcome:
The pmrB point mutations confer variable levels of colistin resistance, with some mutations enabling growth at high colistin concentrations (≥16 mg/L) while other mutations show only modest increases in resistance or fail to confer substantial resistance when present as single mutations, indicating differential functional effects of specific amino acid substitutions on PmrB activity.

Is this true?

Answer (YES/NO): NO